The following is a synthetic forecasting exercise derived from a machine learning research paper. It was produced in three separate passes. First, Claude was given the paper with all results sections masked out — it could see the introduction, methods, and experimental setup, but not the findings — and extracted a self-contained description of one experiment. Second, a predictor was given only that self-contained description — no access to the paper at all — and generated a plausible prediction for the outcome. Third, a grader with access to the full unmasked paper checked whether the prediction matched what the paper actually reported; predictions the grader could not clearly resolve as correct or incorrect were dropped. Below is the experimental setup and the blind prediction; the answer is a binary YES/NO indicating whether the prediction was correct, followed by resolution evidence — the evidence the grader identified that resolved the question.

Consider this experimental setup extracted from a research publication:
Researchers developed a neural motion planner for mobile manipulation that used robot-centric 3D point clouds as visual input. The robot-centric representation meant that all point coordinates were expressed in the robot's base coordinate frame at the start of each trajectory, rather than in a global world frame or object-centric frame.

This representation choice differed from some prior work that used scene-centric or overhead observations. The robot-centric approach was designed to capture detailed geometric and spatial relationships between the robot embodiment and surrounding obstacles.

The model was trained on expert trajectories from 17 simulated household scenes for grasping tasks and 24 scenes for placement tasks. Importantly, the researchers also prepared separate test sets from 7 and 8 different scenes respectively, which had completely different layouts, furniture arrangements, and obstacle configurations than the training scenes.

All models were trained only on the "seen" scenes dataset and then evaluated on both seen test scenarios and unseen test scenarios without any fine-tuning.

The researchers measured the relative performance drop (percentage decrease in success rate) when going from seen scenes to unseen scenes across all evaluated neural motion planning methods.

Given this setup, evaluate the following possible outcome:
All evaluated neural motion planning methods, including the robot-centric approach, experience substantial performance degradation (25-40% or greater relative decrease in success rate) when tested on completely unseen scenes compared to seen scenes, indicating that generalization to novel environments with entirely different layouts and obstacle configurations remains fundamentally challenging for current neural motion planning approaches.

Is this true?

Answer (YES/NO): NO